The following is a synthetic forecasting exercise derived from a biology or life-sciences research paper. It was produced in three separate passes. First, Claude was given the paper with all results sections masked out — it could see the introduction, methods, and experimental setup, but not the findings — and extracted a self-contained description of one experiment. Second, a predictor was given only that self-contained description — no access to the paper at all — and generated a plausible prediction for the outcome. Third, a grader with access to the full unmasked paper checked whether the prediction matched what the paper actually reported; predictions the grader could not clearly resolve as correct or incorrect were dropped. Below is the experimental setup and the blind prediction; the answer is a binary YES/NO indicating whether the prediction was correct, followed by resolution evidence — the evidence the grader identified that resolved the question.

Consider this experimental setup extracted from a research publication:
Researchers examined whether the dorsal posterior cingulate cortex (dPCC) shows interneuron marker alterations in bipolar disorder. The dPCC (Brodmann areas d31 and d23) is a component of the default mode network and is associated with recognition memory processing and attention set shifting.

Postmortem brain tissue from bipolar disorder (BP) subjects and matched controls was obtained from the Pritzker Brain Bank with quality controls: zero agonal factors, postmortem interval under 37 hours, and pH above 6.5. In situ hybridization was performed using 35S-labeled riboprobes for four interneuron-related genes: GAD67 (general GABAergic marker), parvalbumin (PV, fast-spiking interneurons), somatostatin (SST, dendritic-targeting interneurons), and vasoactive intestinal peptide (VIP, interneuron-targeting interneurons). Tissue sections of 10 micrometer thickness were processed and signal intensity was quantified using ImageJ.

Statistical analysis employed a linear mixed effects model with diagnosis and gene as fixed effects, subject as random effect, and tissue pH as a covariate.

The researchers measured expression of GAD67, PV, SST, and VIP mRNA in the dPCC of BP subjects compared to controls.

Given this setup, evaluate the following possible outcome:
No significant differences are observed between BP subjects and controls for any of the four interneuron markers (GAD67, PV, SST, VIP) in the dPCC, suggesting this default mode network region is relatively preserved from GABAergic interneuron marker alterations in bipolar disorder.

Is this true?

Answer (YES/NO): NO